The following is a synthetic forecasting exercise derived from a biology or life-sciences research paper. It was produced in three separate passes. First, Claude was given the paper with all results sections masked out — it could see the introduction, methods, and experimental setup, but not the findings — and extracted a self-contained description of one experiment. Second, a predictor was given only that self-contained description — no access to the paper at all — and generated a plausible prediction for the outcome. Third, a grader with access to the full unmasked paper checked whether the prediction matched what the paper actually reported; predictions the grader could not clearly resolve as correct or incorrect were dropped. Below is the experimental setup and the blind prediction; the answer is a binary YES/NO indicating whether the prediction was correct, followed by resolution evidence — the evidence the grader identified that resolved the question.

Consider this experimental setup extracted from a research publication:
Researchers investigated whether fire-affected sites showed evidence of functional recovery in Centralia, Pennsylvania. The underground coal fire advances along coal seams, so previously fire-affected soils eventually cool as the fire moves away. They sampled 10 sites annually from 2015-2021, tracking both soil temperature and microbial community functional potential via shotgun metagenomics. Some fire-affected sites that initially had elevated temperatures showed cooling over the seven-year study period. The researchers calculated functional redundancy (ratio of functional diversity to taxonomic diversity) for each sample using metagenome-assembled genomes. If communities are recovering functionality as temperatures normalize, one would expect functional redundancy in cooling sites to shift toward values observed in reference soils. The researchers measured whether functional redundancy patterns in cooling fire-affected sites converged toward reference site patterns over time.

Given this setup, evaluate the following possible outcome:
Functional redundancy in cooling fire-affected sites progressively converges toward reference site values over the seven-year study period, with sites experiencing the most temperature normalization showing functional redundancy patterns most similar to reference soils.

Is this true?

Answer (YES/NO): NO